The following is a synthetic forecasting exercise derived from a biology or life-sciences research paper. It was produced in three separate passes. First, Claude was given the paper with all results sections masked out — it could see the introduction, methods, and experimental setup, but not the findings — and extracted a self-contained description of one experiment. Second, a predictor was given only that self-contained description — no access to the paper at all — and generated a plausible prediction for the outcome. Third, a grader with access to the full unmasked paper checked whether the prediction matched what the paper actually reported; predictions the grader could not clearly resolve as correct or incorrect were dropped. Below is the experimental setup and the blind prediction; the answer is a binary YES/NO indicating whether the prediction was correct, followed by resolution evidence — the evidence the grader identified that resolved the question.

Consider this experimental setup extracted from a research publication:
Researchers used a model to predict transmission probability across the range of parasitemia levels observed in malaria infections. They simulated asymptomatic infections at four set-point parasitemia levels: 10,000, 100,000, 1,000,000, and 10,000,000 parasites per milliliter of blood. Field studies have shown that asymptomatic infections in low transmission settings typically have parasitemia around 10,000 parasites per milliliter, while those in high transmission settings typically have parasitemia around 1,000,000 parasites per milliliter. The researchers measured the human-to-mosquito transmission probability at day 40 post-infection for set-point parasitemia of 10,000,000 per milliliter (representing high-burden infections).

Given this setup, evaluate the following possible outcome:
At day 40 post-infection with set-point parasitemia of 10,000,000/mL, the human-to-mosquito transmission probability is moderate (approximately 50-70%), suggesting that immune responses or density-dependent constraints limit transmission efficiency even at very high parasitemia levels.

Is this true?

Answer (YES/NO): NO